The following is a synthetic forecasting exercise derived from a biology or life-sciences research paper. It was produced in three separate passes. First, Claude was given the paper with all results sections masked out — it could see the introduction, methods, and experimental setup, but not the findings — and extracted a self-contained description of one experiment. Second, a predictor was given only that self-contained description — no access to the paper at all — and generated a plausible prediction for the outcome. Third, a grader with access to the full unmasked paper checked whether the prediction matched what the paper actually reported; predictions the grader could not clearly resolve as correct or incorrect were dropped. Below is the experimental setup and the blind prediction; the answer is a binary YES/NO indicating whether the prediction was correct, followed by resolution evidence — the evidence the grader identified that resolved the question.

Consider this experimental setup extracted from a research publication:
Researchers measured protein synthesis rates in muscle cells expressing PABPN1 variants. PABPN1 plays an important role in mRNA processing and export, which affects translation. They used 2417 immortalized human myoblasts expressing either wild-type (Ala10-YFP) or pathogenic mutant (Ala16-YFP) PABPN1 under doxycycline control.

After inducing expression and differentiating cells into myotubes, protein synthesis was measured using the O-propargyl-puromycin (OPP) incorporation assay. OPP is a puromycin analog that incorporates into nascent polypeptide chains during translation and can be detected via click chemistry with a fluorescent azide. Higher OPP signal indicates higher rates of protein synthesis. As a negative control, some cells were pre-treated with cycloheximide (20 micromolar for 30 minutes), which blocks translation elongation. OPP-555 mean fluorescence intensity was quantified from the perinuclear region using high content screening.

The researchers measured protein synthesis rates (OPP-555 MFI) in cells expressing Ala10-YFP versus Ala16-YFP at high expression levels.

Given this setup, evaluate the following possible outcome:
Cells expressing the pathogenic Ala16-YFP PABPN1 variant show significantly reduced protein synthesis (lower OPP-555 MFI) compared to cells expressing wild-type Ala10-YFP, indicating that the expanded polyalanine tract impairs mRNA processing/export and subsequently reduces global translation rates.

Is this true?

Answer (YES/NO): YES